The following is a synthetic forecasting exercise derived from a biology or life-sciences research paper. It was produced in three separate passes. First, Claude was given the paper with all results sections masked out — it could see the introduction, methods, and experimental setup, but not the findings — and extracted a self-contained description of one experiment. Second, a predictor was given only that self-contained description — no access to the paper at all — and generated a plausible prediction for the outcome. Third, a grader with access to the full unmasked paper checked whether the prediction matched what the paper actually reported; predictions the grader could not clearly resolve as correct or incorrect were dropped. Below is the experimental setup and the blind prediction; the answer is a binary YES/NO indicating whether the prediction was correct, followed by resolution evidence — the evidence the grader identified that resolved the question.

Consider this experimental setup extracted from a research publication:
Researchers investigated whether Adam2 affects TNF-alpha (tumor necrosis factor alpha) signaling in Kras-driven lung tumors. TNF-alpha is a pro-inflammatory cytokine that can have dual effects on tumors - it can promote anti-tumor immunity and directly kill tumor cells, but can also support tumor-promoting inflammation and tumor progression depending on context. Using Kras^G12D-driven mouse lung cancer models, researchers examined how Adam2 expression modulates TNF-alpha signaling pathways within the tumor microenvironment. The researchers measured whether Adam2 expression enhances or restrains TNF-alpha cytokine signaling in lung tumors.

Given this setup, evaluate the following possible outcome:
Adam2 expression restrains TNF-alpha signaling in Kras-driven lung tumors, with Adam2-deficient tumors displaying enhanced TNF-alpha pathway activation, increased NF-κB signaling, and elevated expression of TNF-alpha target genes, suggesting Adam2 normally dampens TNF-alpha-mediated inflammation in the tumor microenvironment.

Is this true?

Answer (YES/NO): YES